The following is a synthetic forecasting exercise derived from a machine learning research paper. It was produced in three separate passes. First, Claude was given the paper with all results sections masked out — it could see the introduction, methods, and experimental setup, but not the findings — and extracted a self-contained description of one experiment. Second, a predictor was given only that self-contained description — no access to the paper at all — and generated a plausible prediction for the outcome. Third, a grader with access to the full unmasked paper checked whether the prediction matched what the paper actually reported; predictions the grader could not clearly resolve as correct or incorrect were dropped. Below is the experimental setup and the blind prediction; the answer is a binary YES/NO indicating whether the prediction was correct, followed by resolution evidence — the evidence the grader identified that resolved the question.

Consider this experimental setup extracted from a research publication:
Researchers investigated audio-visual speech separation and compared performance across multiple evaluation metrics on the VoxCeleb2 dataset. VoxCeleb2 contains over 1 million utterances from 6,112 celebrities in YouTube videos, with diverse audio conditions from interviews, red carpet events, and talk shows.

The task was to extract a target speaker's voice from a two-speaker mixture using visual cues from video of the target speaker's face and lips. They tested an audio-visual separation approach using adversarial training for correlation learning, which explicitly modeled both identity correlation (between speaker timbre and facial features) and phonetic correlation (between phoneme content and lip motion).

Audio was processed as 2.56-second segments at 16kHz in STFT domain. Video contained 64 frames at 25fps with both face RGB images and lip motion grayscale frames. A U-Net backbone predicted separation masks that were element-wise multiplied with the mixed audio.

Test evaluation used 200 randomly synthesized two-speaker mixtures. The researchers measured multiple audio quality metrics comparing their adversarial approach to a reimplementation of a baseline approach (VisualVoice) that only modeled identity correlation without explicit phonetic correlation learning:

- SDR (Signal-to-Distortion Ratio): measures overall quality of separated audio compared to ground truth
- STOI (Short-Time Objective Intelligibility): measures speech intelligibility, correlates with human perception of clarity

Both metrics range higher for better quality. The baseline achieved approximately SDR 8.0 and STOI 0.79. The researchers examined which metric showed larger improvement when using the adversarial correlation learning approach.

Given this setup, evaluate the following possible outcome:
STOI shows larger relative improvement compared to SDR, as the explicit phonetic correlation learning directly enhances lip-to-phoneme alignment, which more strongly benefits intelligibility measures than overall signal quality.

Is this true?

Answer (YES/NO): NO